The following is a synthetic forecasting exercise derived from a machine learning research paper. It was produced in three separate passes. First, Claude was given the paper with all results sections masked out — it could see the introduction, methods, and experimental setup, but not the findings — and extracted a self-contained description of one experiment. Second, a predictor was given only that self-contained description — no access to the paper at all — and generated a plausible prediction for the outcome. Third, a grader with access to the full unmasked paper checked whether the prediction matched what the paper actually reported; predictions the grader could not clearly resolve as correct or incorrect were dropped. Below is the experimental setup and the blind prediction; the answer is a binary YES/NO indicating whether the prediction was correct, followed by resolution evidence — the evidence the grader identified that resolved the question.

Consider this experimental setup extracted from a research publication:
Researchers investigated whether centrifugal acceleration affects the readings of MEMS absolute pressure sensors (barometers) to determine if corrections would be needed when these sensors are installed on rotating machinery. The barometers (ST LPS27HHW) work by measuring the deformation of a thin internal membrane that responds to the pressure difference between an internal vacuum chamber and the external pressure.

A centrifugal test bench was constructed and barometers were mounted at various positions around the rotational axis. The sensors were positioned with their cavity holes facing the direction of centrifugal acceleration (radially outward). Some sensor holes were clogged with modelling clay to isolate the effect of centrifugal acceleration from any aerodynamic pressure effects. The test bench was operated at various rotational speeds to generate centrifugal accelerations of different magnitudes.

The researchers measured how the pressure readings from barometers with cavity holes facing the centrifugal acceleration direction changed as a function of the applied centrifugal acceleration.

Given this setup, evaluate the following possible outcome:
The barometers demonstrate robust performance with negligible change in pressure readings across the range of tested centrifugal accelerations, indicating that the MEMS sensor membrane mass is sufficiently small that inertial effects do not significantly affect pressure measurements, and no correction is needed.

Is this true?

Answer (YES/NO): NO